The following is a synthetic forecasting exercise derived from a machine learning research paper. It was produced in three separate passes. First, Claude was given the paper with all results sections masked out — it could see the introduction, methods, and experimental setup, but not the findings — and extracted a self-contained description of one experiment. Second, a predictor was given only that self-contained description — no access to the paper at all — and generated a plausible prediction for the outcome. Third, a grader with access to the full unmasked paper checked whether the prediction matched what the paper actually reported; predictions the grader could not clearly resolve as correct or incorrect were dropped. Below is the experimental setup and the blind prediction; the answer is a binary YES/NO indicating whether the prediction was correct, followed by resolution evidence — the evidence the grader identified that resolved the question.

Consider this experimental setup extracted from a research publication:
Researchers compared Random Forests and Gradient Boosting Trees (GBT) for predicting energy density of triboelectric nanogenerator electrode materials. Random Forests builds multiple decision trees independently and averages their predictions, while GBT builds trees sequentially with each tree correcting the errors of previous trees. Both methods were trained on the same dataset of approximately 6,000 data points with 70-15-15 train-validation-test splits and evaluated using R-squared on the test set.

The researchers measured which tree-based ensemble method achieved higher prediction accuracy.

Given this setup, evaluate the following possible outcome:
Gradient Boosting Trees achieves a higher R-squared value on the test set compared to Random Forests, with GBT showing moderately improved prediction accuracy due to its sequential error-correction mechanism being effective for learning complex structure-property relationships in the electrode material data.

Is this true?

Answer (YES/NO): YES